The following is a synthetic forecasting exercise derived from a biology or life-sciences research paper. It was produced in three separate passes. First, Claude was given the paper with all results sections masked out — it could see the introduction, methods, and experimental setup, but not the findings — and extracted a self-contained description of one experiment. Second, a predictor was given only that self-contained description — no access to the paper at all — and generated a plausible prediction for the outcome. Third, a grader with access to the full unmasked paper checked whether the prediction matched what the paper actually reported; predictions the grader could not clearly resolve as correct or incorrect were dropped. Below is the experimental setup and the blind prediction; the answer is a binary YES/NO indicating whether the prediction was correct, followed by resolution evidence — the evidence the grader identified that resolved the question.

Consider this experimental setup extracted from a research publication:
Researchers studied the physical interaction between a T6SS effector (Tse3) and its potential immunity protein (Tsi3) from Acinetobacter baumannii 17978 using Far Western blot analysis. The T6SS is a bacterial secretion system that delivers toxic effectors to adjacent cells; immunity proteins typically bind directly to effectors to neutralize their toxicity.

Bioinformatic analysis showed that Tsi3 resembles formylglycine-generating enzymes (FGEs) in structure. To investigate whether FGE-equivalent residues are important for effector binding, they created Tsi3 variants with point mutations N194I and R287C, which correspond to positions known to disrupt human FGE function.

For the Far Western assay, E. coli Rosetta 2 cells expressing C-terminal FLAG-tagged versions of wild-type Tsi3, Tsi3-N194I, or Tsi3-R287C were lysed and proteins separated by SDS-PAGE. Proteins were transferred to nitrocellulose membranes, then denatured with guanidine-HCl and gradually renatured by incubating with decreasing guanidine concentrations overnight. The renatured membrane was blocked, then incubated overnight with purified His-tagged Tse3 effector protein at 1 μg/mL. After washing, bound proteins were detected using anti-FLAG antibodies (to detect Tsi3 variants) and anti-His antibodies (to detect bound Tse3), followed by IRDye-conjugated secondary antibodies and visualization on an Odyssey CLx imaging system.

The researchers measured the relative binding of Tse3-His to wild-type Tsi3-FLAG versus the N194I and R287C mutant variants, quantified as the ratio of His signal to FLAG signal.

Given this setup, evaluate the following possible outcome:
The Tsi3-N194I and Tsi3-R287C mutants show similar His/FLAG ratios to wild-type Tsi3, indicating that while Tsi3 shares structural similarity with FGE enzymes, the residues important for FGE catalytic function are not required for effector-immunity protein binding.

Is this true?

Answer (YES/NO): NO